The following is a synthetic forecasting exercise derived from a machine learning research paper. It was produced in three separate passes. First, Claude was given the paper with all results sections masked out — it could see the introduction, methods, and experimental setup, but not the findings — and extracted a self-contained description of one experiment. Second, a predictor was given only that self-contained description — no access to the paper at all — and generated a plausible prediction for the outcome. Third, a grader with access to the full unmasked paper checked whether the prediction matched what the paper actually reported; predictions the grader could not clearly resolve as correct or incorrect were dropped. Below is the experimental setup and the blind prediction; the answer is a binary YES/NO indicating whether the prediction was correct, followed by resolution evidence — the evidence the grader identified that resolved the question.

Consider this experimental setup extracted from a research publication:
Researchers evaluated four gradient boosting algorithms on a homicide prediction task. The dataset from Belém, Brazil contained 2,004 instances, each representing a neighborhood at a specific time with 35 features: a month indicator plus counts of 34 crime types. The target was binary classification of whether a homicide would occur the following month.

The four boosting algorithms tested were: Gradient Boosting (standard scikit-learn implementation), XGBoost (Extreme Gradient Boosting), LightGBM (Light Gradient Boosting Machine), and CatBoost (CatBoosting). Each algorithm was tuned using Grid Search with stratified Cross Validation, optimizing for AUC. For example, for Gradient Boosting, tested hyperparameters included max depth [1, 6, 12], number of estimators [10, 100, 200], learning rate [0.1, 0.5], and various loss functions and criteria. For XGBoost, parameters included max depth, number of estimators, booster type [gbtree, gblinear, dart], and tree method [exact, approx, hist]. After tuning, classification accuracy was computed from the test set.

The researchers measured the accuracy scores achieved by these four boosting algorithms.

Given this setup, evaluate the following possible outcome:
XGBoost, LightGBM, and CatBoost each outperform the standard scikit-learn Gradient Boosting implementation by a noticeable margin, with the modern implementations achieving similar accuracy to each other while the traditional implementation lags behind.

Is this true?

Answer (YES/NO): YES